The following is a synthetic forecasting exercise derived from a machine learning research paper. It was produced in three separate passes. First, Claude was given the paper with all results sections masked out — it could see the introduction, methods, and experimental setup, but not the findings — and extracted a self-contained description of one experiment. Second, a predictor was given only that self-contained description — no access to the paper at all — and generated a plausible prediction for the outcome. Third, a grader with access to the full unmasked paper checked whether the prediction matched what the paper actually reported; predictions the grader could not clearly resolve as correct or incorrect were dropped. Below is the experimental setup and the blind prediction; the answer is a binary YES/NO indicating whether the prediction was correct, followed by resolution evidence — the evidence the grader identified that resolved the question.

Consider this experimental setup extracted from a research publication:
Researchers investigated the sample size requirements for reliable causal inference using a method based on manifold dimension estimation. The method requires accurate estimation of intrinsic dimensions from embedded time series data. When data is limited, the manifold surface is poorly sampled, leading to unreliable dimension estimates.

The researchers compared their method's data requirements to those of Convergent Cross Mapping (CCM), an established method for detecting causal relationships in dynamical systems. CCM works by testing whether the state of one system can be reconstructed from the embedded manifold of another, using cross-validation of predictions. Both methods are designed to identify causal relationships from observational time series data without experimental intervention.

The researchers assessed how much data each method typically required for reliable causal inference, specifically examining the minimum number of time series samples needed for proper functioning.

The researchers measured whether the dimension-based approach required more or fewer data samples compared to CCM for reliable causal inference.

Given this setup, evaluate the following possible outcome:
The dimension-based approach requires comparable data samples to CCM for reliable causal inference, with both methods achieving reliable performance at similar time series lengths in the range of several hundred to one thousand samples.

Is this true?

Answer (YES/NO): NO